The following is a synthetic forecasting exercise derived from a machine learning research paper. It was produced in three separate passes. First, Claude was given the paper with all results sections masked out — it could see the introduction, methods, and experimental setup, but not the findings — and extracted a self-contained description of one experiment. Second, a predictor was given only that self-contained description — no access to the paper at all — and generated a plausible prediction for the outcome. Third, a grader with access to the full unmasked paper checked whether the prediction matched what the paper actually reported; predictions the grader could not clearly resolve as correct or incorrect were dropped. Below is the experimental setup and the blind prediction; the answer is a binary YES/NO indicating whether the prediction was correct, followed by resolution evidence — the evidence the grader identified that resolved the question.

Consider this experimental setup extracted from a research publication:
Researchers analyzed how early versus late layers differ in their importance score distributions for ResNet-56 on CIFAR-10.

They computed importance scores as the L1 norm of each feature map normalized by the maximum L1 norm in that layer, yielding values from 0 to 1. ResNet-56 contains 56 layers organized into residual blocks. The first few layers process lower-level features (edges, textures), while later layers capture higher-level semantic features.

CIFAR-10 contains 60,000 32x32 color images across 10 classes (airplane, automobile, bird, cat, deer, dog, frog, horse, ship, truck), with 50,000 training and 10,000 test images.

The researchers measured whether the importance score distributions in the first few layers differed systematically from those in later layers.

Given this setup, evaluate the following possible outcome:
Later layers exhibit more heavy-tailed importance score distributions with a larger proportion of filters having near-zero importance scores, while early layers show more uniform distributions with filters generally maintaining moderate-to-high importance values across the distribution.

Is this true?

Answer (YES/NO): NO